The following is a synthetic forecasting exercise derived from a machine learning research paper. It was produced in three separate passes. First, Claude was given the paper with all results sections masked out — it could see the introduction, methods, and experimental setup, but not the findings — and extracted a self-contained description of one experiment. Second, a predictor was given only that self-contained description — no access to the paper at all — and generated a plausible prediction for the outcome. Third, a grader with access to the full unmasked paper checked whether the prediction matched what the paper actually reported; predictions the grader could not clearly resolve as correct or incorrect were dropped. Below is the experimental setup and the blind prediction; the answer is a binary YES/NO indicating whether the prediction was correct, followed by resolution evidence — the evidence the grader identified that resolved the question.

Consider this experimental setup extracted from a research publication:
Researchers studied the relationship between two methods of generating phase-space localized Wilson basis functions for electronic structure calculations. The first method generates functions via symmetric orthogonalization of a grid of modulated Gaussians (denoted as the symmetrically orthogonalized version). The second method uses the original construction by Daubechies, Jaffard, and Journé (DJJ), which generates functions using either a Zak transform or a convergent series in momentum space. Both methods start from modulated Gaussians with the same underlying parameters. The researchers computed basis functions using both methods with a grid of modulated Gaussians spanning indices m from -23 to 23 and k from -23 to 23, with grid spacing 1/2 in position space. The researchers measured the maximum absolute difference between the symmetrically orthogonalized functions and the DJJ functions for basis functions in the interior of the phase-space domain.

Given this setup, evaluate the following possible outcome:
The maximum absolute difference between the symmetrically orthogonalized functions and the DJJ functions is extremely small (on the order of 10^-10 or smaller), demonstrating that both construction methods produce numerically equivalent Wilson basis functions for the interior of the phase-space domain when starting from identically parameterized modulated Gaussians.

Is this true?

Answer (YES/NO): NO